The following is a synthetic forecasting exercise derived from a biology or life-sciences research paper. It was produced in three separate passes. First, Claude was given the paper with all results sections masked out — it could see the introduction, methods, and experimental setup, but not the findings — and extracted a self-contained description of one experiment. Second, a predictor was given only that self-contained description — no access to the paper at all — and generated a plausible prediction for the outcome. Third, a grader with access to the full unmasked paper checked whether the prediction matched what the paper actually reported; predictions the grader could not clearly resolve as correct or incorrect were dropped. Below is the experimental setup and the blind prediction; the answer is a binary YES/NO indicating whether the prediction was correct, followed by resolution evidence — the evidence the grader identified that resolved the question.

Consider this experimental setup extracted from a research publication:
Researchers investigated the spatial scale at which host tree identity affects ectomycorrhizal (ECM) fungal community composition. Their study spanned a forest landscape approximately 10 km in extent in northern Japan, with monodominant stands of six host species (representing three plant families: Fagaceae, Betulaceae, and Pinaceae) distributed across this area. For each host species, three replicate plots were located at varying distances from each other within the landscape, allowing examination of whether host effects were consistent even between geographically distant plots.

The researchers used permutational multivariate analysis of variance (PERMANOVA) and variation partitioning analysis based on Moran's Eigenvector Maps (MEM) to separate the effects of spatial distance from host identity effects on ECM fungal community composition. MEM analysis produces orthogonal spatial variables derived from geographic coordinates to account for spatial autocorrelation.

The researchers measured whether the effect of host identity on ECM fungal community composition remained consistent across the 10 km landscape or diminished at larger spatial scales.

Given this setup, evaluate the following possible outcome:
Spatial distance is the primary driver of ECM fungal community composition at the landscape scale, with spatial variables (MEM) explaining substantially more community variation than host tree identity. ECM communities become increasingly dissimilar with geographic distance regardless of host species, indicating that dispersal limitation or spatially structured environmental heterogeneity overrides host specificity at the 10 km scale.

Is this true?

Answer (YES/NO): NO